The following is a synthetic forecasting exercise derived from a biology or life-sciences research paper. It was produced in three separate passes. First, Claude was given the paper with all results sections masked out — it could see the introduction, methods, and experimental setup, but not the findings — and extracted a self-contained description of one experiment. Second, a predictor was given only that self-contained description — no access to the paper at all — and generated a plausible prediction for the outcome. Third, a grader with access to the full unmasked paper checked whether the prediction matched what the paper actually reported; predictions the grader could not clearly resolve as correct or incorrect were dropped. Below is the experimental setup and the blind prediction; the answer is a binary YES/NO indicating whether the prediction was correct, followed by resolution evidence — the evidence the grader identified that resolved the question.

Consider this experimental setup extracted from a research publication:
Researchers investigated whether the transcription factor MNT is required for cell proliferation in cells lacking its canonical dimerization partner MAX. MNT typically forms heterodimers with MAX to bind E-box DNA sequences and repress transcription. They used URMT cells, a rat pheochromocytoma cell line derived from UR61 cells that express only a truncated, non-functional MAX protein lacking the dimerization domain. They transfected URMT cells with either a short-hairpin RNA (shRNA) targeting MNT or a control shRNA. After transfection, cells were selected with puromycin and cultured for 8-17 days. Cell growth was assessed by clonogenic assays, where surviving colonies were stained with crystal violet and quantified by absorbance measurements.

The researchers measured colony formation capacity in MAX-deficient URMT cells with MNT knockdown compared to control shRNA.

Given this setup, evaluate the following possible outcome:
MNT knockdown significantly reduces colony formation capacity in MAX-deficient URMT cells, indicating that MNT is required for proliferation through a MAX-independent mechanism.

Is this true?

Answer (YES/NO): YES